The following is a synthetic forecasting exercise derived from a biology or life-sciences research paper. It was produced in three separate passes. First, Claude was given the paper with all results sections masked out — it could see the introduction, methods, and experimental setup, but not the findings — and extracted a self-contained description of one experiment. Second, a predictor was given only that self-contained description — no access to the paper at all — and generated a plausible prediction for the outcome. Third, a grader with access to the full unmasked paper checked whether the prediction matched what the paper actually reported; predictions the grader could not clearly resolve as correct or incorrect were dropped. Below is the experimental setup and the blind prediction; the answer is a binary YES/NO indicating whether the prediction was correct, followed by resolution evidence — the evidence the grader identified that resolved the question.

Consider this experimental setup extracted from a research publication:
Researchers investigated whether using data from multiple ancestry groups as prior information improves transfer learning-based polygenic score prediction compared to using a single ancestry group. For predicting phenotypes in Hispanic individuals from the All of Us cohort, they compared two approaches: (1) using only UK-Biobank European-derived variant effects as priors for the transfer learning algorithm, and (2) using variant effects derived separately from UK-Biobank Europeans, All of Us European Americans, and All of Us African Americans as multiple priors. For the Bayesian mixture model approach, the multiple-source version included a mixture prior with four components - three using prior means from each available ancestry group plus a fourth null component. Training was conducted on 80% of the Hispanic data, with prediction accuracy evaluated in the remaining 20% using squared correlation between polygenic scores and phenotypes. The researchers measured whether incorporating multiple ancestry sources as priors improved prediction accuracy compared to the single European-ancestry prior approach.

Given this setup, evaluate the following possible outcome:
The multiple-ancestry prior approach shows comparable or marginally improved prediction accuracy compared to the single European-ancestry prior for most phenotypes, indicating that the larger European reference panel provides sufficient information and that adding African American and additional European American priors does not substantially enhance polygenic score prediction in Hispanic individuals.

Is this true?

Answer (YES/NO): NO